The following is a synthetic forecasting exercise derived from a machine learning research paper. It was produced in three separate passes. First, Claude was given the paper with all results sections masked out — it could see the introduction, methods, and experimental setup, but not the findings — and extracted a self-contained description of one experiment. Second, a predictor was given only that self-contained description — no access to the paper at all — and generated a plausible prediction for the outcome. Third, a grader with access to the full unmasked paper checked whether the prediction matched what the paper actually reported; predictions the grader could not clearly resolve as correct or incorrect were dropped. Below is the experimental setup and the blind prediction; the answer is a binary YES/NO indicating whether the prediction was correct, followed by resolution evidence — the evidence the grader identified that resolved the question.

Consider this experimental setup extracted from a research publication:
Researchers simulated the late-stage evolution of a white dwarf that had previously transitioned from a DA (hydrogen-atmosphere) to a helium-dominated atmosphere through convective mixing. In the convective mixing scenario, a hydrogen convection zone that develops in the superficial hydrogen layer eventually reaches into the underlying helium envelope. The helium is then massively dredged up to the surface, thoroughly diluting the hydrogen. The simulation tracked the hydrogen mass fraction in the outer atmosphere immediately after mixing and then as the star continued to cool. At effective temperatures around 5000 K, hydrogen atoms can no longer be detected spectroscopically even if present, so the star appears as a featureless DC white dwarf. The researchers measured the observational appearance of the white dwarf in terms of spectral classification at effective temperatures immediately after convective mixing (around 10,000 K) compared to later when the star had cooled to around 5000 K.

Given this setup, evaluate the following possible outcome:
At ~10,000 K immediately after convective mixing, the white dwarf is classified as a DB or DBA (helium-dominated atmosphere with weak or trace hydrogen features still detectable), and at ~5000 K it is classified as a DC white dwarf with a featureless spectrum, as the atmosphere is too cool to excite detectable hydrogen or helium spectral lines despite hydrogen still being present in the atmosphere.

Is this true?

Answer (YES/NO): NO